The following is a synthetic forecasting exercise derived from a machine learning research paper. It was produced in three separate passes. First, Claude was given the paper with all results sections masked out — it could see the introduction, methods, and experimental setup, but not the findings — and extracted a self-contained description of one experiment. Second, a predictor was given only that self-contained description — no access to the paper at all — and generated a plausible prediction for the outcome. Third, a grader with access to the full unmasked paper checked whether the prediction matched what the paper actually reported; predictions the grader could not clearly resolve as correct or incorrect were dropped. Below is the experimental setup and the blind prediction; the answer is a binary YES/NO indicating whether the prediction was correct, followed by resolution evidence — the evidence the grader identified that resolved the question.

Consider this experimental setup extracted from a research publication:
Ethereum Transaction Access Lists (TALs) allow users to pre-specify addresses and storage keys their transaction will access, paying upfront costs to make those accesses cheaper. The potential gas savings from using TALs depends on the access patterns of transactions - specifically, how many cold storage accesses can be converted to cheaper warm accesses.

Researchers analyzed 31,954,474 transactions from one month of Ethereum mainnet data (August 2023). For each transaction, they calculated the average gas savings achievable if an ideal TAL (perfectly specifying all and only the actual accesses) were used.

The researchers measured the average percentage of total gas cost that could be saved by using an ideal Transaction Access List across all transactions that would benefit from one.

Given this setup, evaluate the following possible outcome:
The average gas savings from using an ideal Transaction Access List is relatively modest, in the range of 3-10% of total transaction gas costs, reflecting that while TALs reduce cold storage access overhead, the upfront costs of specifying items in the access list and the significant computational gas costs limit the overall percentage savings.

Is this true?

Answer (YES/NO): NO